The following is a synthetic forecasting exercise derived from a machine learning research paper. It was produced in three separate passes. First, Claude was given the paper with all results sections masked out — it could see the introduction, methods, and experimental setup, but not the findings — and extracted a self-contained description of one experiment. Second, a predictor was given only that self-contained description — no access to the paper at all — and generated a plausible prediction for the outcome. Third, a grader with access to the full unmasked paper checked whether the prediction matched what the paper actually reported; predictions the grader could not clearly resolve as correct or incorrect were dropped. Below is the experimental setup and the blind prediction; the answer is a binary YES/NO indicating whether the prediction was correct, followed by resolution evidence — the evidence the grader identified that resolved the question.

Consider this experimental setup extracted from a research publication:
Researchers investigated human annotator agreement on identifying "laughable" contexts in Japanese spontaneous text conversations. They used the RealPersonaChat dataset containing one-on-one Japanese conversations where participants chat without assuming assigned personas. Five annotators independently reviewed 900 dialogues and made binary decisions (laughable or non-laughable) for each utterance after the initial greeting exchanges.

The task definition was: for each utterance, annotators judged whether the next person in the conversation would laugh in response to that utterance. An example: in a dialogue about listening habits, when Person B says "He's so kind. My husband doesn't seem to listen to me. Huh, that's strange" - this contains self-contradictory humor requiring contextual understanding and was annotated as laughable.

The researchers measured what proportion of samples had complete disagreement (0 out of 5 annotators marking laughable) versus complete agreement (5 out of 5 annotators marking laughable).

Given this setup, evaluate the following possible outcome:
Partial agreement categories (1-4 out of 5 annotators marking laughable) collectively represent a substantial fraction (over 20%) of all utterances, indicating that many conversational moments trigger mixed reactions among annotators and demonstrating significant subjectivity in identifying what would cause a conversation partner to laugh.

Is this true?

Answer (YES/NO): YES